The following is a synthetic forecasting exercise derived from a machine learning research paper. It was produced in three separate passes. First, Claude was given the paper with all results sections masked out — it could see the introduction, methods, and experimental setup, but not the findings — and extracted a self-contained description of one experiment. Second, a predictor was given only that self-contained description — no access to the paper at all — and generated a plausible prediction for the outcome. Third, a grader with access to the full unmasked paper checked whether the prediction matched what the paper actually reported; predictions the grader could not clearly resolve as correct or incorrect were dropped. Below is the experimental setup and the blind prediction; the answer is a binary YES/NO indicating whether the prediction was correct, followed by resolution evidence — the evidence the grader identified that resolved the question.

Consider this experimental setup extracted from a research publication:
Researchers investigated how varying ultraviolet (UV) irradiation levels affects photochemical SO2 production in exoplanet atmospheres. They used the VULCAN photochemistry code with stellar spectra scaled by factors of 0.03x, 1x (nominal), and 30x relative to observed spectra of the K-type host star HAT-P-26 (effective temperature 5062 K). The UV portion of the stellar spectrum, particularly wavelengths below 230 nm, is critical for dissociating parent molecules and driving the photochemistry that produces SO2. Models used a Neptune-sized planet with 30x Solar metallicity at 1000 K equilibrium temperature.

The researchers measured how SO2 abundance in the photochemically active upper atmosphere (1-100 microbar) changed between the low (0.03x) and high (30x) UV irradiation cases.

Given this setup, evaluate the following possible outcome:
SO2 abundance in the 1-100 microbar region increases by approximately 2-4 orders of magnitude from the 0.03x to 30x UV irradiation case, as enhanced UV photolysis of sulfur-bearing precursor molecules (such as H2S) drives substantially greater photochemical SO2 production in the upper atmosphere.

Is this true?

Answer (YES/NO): NO